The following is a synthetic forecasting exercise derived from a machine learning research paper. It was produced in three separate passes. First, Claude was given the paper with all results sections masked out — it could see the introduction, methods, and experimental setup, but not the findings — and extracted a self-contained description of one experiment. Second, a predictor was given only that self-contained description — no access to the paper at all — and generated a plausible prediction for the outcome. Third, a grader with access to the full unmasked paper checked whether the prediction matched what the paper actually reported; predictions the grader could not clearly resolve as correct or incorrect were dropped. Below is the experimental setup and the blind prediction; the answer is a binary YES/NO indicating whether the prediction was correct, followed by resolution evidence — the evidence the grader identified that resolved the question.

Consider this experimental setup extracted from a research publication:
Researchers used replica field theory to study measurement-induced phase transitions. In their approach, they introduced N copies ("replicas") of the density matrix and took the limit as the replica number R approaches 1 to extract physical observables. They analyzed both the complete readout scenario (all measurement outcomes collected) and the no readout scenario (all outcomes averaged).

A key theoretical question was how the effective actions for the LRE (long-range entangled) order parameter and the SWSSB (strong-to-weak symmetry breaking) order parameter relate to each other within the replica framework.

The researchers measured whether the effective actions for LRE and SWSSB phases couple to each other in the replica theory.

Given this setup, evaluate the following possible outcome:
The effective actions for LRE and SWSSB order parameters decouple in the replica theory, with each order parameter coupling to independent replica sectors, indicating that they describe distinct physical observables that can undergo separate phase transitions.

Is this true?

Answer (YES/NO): YES